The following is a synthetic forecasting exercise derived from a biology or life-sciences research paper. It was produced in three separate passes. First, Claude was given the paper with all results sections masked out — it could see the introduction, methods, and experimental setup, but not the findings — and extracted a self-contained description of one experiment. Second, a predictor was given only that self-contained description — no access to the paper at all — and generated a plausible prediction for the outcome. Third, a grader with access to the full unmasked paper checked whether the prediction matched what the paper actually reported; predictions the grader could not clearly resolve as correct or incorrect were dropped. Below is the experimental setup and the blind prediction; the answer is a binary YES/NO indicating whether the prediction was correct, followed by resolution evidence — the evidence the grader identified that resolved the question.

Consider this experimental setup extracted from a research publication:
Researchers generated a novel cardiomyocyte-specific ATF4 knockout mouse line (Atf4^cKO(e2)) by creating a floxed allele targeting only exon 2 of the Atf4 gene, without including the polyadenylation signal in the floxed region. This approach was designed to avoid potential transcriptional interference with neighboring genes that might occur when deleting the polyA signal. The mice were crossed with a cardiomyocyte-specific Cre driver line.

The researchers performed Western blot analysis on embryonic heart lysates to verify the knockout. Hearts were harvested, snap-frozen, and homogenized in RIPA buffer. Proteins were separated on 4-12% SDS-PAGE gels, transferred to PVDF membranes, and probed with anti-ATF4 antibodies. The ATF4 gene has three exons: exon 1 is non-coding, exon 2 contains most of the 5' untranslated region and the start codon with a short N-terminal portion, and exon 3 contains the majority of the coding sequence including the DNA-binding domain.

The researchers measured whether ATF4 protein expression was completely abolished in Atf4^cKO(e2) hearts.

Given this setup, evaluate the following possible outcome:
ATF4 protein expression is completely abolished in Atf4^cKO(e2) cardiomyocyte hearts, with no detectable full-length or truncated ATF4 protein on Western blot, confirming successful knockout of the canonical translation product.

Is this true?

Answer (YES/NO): NO